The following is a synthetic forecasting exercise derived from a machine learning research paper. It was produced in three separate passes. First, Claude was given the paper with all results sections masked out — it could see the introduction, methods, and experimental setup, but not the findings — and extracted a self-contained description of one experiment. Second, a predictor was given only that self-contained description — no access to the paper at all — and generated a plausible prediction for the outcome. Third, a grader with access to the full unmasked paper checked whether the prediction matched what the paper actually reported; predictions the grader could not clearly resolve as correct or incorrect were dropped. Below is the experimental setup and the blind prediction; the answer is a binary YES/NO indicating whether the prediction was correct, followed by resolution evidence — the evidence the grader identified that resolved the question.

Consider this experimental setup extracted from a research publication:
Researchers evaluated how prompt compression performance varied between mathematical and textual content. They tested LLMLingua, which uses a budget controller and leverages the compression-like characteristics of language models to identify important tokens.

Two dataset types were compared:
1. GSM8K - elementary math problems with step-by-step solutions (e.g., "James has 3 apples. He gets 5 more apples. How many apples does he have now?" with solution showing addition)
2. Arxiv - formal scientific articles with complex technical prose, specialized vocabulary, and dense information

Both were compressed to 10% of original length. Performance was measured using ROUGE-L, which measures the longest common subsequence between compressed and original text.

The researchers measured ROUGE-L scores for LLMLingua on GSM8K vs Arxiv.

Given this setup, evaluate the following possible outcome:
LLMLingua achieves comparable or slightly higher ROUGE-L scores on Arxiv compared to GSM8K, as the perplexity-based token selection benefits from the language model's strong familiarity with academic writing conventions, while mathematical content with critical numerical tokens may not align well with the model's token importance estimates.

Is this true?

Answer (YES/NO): NO